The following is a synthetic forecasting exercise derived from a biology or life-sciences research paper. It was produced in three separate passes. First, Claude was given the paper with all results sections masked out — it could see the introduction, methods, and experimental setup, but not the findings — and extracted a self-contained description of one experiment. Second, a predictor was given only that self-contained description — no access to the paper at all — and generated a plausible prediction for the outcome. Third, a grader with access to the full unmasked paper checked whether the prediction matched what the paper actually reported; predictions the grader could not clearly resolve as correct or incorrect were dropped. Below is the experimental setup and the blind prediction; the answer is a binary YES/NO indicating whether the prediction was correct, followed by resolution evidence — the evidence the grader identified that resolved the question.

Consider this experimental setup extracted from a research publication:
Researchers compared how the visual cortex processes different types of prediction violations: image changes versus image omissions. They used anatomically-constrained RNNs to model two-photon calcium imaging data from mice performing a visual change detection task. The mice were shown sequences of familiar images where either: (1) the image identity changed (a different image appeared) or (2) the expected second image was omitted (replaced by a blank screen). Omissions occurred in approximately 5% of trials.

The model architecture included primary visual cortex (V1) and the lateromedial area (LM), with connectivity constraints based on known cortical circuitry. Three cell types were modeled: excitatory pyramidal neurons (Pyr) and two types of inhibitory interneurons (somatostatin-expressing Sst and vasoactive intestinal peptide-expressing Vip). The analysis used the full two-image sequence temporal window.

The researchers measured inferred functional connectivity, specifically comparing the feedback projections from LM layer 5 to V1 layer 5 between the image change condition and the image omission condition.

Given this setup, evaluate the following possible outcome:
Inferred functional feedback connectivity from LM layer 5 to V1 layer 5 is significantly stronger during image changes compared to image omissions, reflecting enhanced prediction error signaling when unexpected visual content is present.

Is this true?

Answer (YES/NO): NO